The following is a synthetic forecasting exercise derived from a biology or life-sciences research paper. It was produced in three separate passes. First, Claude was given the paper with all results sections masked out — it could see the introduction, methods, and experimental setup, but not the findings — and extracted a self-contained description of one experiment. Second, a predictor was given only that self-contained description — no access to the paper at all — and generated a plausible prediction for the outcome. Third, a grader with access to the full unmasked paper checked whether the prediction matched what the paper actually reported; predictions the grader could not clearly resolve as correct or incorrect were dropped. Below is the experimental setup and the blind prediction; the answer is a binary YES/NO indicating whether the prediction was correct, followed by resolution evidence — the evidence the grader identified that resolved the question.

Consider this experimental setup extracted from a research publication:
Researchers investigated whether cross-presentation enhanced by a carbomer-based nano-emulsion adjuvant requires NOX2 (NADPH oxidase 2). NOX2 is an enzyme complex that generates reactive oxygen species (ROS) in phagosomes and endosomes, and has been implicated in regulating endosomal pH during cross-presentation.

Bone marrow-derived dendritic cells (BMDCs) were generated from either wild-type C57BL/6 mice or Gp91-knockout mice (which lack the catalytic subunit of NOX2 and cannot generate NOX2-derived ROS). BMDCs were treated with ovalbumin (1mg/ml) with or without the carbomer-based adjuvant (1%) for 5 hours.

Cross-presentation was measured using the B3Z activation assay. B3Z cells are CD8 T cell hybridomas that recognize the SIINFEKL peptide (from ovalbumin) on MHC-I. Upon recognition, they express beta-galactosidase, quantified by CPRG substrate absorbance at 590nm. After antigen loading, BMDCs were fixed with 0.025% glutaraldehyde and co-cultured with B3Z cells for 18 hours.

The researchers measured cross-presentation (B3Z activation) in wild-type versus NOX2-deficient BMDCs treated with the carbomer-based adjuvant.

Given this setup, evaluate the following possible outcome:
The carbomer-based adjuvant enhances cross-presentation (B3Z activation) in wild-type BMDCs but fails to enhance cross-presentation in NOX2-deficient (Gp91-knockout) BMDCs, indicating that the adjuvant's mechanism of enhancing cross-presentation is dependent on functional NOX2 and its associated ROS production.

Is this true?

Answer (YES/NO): YES